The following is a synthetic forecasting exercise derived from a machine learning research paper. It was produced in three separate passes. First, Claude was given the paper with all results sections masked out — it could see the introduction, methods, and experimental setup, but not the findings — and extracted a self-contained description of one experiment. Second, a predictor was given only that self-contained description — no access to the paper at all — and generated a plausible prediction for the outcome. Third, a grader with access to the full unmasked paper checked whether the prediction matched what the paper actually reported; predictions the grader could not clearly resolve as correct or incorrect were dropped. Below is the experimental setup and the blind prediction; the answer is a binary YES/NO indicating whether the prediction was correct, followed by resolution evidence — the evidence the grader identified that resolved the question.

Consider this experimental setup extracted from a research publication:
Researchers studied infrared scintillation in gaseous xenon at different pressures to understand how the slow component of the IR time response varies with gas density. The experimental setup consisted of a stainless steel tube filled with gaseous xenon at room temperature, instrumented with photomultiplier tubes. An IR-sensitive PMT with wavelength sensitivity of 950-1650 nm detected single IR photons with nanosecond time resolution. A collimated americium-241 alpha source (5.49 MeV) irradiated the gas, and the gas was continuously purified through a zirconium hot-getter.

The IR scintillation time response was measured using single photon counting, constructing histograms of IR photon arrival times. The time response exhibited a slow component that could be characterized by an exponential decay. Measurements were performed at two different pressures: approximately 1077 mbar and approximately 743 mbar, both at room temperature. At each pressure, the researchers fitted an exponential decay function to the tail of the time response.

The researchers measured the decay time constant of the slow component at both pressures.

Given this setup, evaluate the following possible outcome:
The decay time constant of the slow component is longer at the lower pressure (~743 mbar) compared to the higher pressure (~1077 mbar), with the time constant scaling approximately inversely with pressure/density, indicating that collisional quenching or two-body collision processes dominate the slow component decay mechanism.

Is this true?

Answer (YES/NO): NO